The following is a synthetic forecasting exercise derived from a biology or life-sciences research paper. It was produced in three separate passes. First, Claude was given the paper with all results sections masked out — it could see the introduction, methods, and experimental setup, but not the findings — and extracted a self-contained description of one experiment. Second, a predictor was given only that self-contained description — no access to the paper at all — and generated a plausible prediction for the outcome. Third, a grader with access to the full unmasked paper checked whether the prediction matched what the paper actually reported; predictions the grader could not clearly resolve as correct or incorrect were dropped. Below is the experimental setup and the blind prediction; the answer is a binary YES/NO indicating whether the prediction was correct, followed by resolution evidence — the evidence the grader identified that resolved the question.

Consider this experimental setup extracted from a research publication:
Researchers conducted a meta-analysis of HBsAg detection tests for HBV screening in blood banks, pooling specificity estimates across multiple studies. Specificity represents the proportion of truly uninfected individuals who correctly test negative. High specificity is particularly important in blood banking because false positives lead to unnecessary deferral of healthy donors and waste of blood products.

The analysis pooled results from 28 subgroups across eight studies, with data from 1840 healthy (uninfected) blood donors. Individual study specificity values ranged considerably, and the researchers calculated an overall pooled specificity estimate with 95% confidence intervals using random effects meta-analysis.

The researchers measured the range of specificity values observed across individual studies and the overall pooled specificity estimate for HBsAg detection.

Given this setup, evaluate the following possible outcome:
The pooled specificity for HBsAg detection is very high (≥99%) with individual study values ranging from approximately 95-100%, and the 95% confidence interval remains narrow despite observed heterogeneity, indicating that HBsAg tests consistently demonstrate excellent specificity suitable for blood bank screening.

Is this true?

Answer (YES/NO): NO